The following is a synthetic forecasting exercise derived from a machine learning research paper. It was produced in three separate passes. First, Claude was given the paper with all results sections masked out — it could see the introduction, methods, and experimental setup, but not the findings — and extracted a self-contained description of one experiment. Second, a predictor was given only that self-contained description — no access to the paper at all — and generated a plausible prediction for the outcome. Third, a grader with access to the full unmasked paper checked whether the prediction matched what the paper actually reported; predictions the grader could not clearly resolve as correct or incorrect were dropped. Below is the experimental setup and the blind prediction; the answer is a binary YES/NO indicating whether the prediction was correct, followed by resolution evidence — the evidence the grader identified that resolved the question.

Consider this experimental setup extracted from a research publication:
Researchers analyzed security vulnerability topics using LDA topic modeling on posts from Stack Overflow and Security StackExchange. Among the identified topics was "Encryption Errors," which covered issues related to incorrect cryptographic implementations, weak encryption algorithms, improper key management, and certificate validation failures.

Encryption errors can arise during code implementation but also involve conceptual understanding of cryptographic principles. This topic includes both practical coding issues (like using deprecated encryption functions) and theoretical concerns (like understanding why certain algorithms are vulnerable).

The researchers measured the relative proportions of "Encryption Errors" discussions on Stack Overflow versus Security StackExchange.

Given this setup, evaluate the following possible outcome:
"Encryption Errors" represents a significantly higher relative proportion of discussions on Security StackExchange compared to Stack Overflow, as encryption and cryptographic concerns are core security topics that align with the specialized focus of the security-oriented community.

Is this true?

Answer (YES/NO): YES